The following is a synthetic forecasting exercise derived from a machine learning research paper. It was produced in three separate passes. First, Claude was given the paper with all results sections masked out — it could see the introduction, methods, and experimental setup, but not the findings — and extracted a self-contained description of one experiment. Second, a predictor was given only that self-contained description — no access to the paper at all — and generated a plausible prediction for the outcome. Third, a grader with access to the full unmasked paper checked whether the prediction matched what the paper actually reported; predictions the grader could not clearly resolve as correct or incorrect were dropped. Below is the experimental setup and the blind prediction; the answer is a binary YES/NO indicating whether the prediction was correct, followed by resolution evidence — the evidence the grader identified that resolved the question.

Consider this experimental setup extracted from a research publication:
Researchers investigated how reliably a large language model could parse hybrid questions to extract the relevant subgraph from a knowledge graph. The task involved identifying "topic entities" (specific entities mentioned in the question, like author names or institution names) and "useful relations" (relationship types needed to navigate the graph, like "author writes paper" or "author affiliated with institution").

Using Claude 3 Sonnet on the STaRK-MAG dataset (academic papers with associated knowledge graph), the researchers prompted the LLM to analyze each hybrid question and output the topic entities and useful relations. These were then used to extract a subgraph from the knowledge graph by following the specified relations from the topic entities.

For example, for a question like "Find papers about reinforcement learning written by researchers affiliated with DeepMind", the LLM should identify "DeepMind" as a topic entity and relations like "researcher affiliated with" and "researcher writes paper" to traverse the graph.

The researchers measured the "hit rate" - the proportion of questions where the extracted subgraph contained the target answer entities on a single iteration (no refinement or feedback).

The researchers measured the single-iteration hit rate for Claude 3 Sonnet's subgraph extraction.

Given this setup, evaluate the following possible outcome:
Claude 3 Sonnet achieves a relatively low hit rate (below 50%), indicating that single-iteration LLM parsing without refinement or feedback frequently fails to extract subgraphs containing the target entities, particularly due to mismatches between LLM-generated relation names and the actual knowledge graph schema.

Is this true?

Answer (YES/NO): NO